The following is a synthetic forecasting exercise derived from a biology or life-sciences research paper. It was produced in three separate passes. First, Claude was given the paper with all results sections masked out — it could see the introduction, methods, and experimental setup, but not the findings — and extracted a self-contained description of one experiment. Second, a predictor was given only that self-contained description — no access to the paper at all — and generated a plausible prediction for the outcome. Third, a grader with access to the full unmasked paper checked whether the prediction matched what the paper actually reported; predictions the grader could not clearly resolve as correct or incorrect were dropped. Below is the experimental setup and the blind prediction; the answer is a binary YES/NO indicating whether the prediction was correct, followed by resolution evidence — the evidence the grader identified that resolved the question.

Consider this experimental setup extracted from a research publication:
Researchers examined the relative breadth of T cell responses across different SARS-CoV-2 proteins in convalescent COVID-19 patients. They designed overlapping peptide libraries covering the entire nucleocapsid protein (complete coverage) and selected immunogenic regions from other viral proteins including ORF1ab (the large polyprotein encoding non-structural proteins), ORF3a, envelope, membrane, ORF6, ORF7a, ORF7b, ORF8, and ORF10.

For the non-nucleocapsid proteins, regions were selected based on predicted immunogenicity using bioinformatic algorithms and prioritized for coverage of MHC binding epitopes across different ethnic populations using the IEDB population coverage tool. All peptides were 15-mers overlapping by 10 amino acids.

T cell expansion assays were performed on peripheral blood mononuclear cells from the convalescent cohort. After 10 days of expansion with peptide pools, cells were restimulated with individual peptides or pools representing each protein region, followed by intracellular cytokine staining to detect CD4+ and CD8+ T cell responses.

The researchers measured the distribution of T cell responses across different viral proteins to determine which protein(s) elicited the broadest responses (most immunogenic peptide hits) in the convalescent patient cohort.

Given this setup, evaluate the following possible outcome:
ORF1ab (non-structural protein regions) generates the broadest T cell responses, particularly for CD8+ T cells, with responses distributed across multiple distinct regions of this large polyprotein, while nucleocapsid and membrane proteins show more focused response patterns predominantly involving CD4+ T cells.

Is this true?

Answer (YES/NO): NO